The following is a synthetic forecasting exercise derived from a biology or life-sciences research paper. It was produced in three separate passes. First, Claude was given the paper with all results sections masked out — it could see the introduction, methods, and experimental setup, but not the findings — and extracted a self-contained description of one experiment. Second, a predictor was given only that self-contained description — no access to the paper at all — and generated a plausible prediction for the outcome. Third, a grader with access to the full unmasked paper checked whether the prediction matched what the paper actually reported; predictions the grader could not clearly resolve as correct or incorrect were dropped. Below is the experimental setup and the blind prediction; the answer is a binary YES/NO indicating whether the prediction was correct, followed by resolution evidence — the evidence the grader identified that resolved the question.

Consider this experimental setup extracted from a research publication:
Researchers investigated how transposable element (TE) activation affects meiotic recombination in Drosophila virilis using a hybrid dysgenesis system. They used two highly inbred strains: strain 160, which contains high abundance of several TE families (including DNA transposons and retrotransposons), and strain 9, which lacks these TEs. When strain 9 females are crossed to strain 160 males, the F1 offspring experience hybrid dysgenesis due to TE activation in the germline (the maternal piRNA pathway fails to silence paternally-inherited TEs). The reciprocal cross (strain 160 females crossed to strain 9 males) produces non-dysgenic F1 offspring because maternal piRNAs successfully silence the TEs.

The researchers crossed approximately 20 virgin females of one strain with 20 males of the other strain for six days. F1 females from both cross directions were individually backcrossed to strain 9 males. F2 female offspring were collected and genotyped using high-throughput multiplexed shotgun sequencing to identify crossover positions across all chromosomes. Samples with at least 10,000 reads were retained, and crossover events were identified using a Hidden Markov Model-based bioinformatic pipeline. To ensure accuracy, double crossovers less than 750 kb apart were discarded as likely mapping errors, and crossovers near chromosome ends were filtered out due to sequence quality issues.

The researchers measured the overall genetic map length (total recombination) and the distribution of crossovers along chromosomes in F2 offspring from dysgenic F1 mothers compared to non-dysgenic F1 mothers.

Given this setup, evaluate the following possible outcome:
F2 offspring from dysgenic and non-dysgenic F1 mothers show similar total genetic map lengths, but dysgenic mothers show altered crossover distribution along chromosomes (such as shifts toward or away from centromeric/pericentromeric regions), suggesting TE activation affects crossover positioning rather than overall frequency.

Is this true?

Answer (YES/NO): NO